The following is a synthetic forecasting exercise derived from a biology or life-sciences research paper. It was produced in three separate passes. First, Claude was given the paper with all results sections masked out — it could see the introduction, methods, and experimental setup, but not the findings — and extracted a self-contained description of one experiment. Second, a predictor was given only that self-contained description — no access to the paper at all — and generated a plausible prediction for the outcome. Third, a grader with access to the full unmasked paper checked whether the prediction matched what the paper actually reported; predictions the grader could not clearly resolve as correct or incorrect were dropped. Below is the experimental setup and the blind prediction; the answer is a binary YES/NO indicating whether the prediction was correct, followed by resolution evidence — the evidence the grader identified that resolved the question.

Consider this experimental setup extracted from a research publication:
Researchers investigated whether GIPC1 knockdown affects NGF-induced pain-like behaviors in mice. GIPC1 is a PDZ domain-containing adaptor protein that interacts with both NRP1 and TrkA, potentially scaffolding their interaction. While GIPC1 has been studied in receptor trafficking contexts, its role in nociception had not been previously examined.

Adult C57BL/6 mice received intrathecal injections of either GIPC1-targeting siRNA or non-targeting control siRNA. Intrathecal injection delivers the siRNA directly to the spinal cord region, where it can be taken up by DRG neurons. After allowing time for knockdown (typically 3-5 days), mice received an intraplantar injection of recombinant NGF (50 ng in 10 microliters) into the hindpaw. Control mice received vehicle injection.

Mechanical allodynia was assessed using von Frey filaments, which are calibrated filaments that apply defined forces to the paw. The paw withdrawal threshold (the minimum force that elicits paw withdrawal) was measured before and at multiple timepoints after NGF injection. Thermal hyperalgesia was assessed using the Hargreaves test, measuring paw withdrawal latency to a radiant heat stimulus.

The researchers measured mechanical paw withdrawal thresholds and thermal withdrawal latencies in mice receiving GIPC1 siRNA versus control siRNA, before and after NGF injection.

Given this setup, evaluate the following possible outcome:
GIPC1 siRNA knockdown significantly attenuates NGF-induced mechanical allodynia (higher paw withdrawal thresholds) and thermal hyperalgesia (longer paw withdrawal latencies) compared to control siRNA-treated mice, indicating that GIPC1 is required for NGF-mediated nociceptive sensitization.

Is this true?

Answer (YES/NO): YES